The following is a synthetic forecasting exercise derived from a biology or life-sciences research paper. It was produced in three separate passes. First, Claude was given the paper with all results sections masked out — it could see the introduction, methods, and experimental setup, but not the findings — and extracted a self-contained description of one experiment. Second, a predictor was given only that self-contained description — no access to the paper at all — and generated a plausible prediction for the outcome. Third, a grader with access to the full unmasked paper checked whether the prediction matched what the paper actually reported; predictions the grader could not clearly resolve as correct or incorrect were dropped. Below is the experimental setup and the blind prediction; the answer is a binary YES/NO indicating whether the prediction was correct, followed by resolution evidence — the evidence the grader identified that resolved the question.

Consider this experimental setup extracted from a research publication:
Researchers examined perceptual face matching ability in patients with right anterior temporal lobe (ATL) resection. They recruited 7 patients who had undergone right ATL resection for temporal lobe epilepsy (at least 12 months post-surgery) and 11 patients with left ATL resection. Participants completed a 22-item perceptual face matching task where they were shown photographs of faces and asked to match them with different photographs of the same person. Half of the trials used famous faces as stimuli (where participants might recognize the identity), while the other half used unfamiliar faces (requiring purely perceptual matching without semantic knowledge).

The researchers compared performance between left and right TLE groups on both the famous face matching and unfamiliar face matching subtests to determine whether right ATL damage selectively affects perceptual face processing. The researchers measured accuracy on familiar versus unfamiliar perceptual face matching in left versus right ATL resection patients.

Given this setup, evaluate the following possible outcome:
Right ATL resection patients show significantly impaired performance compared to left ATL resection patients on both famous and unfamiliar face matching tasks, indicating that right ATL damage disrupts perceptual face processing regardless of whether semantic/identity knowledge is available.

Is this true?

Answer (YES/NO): NO